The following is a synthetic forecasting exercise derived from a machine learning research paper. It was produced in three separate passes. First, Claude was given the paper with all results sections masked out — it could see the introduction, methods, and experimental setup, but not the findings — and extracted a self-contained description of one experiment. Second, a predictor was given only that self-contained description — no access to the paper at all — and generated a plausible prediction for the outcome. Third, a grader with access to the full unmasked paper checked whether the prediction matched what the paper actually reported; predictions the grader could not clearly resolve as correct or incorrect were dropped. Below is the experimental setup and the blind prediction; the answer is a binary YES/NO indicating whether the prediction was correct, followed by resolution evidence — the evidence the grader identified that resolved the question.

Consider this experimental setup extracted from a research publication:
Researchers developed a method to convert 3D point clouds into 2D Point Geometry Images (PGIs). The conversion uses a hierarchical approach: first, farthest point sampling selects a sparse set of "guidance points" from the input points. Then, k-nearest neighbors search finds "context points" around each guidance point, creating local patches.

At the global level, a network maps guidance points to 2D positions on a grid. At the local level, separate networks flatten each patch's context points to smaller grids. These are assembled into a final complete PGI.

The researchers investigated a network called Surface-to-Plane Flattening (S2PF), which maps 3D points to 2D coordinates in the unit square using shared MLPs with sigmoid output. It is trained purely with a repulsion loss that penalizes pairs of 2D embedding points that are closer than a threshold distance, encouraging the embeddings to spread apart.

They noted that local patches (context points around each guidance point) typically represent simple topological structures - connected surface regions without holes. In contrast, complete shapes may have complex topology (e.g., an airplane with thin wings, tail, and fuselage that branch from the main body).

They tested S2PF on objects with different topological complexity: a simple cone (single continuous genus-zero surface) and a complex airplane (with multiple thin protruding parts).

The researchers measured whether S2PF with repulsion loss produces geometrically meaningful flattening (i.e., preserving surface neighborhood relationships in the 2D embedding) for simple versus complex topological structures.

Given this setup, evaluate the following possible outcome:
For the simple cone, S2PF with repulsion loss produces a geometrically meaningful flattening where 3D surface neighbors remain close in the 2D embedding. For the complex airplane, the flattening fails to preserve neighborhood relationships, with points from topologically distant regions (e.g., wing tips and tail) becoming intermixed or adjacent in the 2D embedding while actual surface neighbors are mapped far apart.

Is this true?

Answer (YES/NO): YES